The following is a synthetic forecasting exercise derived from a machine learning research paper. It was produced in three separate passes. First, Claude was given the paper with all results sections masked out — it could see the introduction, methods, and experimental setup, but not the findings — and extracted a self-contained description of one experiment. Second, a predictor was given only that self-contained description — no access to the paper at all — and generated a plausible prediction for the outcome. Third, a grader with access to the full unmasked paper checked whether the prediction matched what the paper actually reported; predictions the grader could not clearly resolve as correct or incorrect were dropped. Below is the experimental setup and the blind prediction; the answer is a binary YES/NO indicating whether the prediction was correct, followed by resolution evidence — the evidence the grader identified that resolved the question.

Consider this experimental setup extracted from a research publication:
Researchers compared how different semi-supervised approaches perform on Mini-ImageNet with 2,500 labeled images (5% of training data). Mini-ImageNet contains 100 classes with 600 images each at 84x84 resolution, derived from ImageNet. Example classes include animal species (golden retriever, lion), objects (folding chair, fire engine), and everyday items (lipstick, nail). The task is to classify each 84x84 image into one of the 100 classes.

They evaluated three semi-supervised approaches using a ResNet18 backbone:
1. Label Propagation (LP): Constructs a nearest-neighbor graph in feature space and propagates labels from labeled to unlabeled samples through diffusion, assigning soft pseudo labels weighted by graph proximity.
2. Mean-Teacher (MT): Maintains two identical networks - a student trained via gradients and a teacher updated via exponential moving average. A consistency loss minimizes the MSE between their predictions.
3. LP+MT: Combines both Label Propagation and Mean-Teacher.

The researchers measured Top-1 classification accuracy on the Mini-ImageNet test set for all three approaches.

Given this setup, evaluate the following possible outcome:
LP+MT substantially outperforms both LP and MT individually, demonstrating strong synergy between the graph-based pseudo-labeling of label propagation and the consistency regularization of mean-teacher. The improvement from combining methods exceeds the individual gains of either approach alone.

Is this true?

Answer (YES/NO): NO